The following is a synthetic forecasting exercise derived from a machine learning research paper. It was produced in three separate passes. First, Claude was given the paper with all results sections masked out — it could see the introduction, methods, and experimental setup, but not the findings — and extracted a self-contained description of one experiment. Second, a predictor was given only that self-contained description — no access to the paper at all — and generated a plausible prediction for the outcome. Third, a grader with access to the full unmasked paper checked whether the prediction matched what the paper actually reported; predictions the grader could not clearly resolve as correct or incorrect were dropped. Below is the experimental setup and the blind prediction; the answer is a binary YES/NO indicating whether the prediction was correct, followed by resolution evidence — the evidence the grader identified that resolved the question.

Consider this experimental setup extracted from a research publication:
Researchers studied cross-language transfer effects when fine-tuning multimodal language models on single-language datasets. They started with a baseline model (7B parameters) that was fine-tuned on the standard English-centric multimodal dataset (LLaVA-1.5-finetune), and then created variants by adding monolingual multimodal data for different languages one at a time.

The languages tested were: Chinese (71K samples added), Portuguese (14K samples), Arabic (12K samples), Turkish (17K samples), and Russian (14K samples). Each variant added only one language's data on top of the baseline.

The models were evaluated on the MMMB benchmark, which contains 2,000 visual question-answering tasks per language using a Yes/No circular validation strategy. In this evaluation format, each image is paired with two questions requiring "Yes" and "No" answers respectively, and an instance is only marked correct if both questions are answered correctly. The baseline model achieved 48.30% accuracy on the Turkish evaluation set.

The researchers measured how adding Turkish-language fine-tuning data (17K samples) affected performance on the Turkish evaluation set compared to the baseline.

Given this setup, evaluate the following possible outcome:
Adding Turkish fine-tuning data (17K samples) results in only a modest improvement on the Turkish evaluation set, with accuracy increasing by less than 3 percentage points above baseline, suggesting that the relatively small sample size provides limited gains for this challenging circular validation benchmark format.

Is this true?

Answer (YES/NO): NO